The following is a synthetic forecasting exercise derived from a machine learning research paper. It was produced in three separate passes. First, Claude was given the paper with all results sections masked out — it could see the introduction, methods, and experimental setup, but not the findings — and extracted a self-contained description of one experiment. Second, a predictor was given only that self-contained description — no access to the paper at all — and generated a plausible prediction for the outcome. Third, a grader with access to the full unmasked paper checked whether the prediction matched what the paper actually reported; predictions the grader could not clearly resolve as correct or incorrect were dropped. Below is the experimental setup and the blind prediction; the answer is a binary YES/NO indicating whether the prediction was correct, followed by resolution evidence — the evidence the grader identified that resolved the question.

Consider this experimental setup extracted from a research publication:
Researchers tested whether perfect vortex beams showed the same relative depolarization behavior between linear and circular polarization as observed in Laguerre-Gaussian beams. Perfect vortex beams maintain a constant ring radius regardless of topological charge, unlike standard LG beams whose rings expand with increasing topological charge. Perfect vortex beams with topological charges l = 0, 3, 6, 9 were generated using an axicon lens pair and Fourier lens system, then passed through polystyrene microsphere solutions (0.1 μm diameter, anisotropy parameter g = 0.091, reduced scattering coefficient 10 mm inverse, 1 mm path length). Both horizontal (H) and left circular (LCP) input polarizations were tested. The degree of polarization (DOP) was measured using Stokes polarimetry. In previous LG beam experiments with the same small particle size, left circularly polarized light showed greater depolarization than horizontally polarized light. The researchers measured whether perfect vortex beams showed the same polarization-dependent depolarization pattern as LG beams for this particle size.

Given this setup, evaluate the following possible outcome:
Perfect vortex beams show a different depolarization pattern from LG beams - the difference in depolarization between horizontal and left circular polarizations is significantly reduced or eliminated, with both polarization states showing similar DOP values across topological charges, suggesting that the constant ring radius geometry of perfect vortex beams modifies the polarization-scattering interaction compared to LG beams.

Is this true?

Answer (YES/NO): NO